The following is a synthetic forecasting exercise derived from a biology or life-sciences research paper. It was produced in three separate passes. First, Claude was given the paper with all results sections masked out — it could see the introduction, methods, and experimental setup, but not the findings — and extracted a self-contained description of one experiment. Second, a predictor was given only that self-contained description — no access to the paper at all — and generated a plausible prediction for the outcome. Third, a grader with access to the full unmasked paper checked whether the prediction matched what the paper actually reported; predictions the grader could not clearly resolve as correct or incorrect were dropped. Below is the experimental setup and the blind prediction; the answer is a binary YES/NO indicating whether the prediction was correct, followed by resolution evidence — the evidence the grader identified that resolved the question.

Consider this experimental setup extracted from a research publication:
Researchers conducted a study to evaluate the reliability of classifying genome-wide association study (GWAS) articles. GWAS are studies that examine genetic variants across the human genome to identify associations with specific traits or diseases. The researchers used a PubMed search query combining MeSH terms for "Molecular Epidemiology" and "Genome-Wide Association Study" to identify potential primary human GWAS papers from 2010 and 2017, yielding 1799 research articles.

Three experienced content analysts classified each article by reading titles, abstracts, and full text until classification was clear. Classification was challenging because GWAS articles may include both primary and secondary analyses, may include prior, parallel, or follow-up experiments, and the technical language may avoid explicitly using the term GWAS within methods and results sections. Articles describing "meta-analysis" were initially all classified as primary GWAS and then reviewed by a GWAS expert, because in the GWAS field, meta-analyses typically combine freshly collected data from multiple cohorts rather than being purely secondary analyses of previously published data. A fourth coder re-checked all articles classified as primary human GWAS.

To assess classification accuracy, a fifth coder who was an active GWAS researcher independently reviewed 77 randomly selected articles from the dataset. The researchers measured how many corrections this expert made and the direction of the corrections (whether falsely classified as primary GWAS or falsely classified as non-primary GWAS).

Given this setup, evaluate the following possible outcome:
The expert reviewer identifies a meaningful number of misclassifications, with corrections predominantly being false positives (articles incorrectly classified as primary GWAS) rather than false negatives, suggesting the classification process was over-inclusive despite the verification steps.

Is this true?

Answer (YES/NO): YES